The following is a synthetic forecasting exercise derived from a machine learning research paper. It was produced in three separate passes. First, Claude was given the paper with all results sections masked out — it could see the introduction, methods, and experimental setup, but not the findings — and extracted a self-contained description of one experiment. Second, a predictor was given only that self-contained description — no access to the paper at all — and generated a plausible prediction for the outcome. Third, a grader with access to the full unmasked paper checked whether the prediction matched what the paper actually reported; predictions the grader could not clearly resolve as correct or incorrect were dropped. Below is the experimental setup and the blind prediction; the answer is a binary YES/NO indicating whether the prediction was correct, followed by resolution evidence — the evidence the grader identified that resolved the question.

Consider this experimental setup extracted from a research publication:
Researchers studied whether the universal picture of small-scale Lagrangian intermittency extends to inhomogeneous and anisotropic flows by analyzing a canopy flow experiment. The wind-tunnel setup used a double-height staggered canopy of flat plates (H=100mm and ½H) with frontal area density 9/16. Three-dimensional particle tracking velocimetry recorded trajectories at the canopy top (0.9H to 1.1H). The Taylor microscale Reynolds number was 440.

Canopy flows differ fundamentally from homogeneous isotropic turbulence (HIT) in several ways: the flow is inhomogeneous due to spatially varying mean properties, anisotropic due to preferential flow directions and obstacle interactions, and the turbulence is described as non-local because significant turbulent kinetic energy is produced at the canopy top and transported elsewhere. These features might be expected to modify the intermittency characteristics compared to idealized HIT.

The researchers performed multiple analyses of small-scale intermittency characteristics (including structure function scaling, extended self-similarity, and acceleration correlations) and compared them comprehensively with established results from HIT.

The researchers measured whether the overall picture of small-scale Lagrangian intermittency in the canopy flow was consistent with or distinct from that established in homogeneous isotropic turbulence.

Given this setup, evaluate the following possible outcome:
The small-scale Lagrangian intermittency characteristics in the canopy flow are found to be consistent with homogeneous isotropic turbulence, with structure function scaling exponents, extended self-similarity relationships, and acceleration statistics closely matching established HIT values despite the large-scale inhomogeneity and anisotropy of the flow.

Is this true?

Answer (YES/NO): YES